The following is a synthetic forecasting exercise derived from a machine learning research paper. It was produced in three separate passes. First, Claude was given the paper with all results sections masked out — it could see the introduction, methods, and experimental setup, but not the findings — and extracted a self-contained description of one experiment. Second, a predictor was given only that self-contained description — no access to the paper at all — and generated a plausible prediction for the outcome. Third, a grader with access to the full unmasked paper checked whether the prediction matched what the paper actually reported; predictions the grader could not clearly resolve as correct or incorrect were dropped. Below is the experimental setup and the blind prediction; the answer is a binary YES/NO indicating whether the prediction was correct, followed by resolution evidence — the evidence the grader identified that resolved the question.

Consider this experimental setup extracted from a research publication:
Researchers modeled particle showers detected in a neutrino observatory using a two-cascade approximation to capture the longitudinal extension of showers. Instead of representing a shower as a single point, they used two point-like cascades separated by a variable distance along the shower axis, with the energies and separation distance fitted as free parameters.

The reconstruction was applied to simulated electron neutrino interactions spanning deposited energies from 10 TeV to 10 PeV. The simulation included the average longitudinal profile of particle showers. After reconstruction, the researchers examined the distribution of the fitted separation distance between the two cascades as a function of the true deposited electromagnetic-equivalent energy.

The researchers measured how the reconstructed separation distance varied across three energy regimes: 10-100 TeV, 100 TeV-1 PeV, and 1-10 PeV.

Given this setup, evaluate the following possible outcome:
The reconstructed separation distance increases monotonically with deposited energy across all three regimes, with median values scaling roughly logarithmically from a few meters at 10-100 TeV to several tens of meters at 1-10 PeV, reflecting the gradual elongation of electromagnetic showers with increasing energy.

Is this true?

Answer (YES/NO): NO